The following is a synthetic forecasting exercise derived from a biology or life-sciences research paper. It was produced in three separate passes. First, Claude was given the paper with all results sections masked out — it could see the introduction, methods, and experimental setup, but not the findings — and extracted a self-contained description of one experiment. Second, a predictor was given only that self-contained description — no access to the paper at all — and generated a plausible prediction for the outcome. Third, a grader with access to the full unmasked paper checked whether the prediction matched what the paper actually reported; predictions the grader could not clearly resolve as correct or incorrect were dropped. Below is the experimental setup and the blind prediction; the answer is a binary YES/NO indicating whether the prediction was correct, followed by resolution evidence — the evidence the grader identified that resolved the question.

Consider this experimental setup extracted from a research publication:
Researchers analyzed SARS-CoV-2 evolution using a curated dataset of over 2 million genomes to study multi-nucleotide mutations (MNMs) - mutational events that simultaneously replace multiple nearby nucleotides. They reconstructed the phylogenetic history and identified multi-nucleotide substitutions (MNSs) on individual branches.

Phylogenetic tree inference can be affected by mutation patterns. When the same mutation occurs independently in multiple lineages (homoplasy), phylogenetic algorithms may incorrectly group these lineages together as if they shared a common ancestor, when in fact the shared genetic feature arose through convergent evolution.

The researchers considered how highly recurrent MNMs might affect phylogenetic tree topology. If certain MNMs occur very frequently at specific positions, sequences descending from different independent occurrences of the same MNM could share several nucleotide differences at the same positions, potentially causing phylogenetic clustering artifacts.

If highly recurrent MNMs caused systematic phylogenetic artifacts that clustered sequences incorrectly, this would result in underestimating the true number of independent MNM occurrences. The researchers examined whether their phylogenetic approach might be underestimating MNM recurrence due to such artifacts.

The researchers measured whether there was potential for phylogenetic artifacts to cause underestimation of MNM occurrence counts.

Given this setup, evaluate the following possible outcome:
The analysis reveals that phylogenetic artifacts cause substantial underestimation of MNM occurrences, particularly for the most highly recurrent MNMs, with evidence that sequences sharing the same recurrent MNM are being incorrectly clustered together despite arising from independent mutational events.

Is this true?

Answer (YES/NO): NO